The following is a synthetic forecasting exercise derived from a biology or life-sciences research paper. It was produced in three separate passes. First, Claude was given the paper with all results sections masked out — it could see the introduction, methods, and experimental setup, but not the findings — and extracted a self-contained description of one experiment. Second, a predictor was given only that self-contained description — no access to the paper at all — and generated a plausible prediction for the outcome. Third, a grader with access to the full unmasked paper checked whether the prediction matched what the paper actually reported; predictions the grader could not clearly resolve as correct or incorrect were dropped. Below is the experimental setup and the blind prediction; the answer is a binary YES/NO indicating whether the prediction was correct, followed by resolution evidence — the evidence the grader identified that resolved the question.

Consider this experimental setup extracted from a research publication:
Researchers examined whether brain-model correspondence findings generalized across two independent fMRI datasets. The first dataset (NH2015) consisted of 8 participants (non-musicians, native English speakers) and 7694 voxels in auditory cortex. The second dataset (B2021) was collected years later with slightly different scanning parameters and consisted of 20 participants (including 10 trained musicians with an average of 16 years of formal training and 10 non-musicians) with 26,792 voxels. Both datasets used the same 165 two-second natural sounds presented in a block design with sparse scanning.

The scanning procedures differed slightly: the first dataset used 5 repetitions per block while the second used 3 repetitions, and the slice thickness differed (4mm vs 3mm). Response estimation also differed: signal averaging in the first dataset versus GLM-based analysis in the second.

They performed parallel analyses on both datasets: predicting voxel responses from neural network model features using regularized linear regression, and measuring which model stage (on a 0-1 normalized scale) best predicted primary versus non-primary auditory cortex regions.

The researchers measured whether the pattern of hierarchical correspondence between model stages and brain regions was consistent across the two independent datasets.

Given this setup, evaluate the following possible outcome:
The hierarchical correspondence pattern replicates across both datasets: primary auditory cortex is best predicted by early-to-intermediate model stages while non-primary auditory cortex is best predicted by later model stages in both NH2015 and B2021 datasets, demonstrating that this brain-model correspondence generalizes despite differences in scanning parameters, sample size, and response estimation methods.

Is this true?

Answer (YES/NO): YES